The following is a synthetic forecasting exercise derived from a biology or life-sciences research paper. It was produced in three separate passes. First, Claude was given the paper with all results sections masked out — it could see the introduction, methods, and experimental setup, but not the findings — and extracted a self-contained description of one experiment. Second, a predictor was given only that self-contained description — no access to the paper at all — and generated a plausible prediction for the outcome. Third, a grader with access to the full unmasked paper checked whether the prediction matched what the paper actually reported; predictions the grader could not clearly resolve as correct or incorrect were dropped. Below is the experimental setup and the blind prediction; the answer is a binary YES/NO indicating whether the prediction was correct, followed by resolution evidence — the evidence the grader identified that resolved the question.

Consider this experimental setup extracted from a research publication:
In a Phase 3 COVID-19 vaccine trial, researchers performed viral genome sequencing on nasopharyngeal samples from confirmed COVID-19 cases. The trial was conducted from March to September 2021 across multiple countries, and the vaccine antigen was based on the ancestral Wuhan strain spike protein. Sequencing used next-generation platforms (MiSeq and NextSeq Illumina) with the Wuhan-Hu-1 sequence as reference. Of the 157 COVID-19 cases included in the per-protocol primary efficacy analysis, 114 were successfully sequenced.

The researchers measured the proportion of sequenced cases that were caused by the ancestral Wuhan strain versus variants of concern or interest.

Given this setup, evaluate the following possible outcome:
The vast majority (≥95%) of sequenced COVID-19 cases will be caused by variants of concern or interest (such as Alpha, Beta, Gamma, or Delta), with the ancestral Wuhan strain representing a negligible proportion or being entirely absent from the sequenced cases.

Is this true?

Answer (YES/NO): YES